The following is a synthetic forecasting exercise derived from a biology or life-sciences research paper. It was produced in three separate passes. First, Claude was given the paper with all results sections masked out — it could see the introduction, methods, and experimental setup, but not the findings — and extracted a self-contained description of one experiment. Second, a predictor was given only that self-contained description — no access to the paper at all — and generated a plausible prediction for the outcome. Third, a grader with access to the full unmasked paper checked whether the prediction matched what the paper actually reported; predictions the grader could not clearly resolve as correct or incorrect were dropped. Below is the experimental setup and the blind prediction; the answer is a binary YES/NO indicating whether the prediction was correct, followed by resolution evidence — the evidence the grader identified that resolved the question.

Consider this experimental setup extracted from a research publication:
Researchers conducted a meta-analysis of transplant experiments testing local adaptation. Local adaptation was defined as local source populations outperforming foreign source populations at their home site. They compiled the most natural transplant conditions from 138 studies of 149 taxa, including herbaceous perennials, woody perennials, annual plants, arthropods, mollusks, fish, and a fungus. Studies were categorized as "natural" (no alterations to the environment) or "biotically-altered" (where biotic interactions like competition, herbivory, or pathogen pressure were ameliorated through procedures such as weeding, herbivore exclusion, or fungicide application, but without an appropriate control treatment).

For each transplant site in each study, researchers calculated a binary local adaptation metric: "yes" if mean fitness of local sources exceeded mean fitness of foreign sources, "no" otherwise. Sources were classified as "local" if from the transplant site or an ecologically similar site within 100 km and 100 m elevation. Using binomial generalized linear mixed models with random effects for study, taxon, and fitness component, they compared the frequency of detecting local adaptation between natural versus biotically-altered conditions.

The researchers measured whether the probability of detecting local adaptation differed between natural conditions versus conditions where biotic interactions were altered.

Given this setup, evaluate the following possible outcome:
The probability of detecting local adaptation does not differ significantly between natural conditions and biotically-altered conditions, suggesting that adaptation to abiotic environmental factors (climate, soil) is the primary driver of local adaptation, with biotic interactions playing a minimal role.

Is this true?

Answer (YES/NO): YES